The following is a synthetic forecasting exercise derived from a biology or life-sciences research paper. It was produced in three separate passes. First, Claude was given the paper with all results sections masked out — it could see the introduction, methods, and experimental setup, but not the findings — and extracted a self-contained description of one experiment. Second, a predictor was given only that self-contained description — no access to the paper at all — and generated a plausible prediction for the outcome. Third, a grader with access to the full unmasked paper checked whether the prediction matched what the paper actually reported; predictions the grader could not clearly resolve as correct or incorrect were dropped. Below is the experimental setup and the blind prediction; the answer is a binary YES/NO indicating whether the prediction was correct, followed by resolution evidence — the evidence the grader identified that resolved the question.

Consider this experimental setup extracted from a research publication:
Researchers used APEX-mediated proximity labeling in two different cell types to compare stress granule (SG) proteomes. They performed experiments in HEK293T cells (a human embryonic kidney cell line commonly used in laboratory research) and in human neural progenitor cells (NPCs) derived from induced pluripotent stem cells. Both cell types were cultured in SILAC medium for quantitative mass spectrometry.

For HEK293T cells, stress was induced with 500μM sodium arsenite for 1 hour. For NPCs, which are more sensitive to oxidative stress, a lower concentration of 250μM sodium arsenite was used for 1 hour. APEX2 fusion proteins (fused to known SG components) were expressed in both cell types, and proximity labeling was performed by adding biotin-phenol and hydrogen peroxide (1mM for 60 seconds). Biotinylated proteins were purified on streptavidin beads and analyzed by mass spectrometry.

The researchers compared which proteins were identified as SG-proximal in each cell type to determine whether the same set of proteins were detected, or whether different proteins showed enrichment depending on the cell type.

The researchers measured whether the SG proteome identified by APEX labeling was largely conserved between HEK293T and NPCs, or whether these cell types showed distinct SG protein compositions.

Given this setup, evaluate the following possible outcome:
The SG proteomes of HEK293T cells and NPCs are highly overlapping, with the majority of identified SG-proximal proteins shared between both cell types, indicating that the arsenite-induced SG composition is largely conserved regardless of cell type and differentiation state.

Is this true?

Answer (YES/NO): NO